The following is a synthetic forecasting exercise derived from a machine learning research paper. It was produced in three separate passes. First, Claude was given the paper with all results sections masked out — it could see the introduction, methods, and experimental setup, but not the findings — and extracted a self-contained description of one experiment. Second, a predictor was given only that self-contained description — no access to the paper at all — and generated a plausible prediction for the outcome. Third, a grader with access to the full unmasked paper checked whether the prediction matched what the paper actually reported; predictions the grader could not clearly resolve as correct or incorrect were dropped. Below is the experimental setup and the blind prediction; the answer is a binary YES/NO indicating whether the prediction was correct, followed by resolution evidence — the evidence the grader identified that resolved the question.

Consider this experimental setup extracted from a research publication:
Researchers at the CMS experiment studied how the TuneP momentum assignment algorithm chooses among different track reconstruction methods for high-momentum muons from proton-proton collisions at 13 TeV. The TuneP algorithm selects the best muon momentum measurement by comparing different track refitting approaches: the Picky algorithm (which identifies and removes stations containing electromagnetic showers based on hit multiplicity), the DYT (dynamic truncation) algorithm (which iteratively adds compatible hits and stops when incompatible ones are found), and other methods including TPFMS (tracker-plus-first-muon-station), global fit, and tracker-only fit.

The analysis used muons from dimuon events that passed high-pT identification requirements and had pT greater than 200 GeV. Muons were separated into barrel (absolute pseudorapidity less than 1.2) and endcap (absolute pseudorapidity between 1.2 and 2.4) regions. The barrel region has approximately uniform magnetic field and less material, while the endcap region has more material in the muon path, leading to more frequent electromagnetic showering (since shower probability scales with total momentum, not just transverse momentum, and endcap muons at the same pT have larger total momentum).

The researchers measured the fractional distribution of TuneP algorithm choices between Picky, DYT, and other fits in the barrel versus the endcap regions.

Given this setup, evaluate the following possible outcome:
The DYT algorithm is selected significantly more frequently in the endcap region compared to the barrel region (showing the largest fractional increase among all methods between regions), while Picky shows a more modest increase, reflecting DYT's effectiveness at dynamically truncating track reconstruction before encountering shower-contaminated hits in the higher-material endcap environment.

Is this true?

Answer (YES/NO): NO